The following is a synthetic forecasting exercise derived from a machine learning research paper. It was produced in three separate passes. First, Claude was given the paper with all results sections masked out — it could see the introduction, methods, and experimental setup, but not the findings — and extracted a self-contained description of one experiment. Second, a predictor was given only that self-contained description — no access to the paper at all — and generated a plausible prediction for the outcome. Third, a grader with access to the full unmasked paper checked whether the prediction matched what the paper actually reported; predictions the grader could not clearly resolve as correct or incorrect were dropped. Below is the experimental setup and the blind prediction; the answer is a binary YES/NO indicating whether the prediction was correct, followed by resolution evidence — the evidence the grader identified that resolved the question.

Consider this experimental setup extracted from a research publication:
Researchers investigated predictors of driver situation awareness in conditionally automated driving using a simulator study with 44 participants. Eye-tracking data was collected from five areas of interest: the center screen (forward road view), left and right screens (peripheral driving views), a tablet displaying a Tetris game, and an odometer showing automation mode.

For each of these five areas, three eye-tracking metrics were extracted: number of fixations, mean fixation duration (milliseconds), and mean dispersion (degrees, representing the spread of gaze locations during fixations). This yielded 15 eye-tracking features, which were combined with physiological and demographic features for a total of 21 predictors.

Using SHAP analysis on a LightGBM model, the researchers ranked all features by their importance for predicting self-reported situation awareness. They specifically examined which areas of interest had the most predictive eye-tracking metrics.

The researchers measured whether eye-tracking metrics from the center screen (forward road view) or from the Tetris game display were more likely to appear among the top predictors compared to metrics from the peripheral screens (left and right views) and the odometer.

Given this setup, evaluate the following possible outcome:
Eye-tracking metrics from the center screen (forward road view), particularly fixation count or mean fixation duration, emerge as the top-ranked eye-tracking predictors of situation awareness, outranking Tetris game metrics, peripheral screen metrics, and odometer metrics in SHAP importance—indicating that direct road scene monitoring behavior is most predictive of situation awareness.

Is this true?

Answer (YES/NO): NO